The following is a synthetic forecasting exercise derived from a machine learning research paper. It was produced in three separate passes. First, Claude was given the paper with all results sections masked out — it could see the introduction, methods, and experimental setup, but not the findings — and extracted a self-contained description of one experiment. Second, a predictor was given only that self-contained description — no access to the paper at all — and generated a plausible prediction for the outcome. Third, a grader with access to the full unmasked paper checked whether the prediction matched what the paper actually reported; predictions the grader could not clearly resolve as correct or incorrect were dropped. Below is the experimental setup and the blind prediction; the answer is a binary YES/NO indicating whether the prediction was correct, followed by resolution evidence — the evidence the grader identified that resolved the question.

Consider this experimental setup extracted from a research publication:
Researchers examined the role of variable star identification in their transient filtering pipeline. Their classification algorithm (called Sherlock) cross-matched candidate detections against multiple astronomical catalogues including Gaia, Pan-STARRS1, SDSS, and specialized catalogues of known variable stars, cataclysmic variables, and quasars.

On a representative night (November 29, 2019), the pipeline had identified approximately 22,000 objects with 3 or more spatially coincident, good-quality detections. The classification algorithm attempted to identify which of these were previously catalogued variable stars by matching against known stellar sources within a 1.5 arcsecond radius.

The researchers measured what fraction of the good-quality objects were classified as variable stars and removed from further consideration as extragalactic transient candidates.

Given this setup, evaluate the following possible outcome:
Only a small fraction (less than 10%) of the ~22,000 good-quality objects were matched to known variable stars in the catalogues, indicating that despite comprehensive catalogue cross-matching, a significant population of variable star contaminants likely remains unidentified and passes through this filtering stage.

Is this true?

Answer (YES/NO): NO